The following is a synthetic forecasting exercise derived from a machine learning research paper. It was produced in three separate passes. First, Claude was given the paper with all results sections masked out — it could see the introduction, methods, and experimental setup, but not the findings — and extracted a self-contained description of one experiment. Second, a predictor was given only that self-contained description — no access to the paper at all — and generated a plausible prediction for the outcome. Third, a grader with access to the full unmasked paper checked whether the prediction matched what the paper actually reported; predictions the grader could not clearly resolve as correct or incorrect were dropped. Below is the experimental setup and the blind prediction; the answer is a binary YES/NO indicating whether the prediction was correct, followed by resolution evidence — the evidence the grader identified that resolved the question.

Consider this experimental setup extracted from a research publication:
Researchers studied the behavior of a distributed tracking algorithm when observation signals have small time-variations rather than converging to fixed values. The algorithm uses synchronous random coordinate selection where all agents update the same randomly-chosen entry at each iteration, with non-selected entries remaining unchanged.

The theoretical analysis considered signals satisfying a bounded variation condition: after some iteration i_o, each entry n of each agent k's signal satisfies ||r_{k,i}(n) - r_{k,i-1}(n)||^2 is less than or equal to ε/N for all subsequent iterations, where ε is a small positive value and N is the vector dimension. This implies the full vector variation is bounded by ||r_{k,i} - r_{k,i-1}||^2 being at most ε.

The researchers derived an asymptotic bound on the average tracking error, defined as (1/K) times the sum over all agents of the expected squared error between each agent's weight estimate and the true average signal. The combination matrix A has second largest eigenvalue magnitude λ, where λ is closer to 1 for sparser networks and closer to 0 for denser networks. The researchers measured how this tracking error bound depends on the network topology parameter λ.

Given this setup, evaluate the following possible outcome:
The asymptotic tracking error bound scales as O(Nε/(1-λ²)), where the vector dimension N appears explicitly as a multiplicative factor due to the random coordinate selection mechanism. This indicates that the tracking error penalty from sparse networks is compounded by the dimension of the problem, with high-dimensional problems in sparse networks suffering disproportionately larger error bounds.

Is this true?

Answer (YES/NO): NO